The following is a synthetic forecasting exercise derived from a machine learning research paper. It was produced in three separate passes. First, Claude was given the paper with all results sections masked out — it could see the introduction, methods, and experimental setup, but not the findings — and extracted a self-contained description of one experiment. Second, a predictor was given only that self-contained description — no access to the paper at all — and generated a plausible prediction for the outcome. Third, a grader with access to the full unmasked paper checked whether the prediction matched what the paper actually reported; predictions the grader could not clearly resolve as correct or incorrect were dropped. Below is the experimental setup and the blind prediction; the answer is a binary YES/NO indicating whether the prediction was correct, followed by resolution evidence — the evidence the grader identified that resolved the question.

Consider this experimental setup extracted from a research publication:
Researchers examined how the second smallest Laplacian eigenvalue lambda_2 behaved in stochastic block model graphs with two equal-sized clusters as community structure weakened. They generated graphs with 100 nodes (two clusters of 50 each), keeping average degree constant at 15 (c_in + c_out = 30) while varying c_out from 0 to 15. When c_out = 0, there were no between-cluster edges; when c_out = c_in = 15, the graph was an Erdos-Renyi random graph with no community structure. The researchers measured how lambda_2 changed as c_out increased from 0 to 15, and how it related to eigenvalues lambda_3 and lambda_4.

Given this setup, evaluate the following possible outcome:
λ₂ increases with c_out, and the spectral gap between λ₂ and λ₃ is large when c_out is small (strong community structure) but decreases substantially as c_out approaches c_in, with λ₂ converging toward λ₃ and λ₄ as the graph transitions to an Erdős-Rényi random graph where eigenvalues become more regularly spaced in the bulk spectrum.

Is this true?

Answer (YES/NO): YES